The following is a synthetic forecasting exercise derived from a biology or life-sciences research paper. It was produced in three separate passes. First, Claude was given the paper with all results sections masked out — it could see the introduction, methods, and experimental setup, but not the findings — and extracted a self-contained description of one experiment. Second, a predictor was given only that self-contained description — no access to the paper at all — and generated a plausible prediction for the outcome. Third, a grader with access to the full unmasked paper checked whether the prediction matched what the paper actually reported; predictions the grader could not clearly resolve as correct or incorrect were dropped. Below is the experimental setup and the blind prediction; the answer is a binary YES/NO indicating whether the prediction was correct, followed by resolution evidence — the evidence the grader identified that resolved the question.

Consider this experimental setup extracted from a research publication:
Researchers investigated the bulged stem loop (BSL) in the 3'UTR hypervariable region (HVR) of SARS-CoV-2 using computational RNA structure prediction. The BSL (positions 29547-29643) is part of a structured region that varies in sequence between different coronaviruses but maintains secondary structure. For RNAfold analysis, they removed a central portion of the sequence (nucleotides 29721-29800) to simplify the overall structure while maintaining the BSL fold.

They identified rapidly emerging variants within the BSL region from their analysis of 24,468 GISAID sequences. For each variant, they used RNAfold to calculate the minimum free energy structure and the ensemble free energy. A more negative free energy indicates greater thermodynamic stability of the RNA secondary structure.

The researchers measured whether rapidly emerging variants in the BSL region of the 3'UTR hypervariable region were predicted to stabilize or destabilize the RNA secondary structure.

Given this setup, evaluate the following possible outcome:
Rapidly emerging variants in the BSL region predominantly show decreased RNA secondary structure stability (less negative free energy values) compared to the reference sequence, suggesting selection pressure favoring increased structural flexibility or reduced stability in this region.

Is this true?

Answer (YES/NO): YES